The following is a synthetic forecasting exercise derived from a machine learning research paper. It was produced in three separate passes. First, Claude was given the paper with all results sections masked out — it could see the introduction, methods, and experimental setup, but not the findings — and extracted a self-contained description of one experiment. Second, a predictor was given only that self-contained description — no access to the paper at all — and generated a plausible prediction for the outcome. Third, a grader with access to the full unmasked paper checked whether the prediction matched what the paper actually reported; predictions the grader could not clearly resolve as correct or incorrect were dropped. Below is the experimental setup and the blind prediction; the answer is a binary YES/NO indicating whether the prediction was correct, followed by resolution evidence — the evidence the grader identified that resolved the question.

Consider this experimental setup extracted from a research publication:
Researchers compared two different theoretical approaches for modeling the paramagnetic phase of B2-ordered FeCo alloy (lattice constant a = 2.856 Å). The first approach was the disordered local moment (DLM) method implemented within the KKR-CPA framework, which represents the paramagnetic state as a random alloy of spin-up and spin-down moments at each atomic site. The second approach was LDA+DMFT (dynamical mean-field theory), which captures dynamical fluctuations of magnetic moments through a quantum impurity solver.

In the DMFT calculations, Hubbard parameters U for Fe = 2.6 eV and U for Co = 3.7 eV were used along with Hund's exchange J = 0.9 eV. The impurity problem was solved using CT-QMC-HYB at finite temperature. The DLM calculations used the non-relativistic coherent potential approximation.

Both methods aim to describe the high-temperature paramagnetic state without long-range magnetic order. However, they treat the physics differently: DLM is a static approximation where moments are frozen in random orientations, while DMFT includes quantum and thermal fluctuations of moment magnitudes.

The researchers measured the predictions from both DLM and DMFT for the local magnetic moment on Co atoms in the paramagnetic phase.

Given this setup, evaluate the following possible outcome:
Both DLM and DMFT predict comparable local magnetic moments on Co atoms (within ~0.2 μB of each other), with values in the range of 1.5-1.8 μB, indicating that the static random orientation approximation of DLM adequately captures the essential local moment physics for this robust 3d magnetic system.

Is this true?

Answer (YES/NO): NO